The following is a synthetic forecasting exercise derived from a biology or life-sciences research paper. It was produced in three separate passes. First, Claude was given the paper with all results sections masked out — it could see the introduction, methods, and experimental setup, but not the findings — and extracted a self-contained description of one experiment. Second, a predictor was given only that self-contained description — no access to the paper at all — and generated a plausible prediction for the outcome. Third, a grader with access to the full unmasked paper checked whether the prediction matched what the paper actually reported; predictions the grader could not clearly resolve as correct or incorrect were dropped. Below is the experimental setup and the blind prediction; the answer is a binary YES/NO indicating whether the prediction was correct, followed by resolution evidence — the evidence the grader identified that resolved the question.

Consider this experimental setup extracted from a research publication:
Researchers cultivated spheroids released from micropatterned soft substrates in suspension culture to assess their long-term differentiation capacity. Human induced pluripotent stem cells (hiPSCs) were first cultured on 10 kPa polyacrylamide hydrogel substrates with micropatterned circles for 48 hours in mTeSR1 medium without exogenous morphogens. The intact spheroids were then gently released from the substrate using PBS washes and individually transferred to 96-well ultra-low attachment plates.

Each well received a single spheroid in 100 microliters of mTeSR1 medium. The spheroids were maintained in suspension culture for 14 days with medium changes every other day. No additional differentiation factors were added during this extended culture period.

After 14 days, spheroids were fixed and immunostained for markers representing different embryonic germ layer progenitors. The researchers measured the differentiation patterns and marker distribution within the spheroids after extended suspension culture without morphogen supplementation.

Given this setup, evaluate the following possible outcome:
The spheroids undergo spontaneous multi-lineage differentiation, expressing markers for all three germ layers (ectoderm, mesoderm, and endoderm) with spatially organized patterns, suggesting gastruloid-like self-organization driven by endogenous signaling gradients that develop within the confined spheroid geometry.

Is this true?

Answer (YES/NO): YES